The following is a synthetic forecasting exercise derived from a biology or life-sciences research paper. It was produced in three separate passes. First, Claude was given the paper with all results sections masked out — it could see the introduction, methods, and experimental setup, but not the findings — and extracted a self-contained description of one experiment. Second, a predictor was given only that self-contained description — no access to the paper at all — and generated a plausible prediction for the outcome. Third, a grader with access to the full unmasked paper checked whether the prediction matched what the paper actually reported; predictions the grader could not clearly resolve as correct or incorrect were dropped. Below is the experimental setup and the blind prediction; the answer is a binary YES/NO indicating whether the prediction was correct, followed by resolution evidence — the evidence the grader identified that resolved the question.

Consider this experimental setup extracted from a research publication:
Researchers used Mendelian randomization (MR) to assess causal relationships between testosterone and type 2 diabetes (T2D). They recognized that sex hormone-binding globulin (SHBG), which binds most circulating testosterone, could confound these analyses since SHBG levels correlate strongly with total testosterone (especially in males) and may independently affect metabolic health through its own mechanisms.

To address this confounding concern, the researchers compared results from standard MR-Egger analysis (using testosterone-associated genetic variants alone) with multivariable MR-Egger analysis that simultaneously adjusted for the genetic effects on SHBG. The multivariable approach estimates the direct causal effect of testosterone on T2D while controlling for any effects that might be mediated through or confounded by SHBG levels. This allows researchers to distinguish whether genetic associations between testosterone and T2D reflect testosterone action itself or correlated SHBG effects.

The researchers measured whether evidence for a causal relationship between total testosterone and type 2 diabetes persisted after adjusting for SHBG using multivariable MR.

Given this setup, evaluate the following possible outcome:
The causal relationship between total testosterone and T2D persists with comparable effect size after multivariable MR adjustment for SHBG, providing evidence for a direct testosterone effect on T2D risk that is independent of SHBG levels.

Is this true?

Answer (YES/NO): NO